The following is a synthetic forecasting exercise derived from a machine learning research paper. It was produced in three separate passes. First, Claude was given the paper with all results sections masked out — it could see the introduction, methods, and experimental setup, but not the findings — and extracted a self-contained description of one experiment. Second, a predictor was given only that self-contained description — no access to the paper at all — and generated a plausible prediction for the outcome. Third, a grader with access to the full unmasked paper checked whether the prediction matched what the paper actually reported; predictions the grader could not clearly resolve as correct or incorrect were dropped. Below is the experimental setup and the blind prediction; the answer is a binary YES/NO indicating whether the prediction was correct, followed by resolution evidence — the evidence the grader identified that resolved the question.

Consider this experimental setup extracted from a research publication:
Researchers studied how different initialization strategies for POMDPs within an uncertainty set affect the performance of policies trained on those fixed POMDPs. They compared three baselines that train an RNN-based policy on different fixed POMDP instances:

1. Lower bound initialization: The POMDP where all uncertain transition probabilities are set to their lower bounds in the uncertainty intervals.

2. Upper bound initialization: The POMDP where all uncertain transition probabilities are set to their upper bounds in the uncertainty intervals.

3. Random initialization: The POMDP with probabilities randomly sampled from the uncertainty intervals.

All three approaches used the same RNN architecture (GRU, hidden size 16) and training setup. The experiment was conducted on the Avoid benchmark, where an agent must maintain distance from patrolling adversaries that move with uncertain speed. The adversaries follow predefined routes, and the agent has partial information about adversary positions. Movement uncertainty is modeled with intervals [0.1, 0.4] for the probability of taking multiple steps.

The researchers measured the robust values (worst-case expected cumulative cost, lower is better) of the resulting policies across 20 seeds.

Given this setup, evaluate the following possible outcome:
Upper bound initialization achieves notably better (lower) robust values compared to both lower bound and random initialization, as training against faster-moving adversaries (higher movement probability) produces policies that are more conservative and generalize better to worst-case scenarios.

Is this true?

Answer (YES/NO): YES